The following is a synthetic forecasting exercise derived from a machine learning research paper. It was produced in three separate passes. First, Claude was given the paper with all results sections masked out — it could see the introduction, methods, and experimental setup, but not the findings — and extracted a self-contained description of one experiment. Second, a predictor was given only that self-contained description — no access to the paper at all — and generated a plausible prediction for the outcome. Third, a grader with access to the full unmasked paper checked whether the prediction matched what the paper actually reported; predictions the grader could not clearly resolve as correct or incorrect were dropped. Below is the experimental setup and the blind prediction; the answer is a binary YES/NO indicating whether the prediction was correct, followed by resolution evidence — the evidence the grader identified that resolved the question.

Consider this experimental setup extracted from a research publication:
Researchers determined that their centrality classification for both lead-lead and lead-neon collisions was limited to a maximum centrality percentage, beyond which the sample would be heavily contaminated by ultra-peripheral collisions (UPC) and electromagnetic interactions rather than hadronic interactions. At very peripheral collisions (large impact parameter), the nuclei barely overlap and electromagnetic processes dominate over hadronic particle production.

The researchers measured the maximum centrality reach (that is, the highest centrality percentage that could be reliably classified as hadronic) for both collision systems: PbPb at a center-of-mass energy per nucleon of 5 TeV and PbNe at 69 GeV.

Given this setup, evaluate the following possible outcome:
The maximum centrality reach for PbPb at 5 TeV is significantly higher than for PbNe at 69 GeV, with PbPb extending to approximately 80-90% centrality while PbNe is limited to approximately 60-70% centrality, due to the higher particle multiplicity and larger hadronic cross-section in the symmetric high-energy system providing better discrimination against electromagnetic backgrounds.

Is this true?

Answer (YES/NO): NO